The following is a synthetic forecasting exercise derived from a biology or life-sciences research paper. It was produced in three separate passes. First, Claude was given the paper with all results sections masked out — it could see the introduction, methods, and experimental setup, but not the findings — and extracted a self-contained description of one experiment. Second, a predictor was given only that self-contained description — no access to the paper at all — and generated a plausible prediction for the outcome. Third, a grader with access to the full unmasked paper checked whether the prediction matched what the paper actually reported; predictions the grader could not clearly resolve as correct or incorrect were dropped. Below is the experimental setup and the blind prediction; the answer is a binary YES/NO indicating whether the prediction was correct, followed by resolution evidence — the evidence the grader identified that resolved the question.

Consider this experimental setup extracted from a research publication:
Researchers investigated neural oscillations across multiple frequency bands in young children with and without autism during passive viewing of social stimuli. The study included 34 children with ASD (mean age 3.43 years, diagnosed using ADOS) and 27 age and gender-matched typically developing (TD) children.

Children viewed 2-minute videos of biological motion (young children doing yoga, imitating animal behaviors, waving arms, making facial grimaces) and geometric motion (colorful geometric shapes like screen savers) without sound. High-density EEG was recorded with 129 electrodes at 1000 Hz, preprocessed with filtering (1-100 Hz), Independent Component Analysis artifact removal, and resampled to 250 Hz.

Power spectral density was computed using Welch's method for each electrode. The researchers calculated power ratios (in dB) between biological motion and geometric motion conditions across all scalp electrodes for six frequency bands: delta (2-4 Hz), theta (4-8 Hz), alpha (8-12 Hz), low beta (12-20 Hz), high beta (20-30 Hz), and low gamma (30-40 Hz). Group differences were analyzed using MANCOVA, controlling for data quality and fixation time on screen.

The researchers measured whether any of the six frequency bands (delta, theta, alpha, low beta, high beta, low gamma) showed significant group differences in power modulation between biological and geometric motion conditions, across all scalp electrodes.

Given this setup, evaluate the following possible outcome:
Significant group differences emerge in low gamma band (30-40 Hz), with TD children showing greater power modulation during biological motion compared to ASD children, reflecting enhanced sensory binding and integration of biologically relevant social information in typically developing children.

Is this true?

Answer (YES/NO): NO